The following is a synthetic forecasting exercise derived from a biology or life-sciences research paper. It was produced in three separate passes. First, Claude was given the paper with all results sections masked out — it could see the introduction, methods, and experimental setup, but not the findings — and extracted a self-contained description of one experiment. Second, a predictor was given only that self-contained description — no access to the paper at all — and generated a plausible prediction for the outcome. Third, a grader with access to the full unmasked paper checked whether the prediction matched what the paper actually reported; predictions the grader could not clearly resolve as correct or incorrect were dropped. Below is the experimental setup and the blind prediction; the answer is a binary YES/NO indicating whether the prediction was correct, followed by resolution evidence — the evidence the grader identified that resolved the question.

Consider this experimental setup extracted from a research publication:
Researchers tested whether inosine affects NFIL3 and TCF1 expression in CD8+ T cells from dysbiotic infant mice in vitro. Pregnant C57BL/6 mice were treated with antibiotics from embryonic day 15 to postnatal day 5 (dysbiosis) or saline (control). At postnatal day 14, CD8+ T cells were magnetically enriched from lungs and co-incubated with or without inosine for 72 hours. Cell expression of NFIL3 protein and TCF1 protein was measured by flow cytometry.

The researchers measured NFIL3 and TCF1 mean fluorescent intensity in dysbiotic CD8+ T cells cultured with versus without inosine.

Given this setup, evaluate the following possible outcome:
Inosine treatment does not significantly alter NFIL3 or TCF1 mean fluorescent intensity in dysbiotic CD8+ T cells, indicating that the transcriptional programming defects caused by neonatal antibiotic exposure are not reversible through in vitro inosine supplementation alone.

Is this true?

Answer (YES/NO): NO